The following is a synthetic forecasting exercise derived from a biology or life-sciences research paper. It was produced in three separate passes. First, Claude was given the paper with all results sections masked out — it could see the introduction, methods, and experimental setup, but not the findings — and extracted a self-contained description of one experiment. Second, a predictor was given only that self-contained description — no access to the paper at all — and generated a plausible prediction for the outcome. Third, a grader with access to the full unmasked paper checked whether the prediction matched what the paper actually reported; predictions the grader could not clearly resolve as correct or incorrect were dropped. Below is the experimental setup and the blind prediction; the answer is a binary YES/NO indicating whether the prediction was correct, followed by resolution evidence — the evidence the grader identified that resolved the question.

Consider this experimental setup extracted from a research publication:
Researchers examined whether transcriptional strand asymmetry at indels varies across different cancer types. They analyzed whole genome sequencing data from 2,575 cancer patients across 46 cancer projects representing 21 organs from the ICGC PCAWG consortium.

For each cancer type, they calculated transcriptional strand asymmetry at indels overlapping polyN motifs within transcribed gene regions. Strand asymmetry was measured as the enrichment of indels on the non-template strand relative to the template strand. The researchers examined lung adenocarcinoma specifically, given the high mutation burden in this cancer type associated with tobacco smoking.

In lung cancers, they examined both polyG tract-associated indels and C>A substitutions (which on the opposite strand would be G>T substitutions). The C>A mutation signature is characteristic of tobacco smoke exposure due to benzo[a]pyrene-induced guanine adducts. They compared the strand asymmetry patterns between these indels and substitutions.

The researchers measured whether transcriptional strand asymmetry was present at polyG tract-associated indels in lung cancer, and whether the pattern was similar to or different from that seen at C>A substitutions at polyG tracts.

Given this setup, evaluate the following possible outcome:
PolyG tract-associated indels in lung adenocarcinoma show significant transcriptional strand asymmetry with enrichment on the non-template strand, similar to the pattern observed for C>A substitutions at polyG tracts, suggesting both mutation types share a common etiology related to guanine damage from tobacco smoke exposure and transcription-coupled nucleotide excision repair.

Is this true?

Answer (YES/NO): YES